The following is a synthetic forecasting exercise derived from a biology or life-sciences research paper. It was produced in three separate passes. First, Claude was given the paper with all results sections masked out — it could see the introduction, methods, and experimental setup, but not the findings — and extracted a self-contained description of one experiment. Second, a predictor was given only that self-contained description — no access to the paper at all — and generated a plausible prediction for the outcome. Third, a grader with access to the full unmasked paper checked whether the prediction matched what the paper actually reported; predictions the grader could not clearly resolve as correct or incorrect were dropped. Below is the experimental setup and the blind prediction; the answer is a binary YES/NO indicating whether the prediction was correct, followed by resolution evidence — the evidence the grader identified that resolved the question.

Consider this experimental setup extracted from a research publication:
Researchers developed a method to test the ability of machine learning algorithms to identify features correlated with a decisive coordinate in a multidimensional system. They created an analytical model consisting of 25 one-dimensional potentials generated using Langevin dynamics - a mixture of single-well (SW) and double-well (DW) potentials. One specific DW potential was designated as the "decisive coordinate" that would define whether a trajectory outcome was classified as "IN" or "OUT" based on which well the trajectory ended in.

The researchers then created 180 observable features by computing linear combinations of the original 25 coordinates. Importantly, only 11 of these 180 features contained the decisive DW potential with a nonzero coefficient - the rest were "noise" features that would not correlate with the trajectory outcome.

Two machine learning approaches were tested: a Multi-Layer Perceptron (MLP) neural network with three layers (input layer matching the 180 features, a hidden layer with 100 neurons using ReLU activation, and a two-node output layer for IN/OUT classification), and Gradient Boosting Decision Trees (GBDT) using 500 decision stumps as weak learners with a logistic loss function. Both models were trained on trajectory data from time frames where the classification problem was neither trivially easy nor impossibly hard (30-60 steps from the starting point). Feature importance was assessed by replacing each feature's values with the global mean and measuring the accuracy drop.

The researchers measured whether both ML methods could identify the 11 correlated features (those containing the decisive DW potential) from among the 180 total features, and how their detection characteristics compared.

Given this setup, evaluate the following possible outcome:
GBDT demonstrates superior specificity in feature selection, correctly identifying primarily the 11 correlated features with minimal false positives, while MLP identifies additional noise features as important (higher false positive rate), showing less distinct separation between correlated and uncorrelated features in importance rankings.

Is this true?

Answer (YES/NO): NO